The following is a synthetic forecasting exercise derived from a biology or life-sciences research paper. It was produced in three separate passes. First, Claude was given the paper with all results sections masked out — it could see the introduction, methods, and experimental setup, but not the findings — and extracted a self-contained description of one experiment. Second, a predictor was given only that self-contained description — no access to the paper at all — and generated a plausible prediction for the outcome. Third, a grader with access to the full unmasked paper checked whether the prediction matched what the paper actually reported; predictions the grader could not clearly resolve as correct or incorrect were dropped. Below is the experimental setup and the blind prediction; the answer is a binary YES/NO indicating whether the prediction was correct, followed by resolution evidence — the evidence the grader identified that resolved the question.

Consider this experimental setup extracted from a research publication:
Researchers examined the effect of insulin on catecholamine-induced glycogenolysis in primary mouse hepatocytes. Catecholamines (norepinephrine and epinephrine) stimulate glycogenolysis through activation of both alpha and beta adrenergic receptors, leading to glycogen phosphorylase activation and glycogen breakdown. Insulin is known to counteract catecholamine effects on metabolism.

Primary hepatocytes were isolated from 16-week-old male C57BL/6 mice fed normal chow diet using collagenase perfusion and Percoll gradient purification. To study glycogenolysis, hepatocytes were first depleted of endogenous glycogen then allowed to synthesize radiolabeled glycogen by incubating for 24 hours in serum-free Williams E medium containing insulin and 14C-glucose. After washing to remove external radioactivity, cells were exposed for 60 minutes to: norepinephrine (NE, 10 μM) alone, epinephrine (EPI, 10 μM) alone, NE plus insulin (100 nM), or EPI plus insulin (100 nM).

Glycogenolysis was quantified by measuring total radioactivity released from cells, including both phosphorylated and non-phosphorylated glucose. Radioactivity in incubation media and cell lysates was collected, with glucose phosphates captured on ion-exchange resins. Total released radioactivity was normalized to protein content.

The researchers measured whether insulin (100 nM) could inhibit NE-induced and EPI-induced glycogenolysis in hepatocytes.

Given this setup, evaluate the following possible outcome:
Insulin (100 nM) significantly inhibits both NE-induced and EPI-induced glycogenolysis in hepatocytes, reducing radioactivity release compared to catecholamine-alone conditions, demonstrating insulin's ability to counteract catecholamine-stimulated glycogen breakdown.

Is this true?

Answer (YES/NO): YES